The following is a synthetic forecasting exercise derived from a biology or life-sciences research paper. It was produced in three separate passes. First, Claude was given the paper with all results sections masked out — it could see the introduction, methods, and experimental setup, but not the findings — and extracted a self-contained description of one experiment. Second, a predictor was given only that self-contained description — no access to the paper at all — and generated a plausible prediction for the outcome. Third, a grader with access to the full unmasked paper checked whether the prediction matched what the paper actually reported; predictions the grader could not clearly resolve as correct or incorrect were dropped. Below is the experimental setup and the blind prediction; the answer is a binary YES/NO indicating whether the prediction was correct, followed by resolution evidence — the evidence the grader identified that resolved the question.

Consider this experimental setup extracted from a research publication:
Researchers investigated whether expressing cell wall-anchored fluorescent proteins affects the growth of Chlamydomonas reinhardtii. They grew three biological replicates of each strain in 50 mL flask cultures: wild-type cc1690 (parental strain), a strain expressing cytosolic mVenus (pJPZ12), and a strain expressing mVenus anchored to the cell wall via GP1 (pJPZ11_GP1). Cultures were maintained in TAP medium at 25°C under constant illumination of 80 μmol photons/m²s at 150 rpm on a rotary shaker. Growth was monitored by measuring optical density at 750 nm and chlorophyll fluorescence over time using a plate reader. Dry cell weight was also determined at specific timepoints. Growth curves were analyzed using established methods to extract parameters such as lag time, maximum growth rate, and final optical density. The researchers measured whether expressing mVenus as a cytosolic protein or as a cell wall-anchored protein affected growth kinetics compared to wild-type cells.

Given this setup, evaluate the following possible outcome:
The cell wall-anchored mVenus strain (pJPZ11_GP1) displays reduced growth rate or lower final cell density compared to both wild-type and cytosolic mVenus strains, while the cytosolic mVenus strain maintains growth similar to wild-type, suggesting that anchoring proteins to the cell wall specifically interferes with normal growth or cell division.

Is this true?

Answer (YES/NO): NO